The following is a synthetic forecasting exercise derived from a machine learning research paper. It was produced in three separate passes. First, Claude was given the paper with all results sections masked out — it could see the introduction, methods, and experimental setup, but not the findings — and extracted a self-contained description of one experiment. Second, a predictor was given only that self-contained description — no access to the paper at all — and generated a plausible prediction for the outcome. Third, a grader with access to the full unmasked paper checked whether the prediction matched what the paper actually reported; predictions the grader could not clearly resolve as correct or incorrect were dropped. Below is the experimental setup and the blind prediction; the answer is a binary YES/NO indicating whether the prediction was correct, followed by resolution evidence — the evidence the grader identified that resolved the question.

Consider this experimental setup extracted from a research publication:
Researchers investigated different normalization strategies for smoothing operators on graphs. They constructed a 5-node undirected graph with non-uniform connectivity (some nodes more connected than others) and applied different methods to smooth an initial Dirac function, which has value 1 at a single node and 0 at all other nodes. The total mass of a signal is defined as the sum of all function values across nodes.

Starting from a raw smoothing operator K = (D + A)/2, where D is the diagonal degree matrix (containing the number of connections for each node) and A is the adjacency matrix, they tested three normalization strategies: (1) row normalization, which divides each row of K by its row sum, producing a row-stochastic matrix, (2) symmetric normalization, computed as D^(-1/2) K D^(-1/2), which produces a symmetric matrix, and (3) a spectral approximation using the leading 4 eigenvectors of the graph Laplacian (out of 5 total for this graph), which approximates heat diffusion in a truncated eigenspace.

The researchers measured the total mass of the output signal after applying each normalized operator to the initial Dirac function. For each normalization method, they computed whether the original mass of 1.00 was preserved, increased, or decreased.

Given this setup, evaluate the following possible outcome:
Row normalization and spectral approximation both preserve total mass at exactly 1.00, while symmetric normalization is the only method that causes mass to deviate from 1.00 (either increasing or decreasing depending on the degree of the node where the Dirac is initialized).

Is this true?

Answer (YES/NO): NO